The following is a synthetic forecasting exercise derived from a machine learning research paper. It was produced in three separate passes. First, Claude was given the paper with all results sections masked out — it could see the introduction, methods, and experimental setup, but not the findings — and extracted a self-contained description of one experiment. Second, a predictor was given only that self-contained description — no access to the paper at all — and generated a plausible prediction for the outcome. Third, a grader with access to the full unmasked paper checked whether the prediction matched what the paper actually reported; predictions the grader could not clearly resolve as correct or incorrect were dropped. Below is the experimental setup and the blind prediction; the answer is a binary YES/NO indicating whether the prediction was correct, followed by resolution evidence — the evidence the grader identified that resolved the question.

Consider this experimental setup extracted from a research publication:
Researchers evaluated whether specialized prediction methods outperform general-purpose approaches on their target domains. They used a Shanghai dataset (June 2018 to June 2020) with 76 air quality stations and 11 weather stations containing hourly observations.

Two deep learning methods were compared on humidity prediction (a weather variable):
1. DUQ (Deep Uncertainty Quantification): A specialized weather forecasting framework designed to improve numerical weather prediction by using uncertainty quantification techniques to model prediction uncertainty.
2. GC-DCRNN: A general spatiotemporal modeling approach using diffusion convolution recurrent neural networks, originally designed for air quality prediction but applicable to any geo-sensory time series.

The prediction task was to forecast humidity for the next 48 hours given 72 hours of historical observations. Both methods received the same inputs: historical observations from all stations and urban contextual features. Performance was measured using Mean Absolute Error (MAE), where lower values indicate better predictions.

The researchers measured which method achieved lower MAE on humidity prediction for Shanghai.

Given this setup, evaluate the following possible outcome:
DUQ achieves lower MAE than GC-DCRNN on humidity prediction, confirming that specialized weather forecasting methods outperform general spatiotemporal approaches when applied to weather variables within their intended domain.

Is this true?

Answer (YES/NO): YES